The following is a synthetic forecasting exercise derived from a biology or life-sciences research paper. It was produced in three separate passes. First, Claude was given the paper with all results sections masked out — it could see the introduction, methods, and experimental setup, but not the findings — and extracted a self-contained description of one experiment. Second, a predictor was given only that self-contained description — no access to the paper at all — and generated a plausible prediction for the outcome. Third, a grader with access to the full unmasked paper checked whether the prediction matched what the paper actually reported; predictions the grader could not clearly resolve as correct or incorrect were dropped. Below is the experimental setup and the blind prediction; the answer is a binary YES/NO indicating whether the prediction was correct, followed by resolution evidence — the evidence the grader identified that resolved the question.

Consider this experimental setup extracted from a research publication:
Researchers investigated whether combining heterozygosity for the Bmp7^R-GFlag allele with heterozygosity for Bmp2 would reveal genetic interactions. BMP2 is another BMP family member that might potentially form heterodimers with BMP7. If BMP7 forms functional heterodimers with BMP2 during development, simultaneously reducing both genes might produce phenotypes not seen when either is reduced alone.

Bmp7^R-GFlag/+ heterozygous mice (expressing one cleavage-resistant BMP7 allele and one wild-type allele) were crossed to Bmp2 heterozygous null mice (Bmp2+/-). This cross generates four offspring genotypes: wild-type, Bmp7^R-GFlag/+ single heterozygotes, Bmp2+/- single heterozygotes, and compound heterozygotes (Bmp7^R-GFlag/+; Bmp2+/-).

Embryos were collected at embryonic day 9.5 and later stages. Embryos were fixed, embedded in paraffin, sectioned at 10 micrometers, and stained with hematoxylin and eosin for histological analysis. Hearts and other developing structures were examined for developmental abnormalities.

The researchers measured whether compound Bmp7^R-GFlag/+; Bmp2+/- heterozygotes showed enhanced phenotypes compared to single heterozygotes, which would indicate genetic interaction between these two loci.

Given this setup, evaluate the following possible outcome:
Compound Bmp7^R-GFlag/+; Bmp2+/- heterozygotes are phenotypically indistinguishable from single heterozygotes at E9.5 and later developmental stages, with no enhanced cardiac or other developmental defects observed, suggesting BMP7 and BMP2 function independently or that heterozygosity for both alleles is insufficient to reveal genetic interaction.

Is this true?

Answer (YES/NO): NO